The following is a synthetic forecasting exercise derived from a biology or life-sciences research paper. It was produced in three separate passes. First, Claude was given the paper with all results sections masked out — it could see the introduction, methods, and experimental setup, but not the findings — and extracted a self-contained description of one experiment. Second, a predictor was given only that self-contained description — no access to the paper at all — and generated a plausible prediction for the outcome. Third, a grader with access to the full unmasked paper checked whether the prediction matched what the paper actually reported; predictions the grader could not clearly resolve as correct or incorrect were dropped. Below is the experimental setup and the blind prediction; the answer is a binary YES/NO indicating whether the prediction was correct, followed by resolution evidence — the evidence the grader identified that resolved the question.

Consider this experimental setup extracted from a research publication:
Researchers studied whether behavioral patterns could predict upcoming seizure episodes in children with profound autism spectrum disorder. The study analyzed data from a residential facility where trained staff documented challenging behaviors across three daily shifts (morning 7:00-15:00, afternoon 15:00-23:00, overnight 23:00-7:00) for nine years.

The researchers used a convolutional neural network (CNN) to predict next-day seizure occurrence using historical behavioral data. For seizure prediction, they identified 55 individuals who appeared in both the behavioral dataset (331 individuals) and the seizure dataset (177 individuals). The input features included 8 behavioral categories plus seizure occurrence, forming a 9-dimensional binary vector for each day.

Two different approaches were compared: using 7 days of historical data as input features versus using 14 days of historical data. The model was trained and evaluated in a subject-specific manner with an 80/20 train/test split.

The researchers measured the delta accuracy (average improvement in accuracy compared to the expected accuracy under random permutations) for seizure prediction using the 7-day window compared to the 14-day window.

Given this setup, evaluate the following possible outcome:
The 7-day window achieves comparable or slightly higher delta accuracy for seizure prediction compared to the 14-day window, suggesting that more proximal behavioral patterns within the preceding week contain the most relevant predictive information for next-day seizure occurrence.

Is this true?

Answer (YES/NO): YES